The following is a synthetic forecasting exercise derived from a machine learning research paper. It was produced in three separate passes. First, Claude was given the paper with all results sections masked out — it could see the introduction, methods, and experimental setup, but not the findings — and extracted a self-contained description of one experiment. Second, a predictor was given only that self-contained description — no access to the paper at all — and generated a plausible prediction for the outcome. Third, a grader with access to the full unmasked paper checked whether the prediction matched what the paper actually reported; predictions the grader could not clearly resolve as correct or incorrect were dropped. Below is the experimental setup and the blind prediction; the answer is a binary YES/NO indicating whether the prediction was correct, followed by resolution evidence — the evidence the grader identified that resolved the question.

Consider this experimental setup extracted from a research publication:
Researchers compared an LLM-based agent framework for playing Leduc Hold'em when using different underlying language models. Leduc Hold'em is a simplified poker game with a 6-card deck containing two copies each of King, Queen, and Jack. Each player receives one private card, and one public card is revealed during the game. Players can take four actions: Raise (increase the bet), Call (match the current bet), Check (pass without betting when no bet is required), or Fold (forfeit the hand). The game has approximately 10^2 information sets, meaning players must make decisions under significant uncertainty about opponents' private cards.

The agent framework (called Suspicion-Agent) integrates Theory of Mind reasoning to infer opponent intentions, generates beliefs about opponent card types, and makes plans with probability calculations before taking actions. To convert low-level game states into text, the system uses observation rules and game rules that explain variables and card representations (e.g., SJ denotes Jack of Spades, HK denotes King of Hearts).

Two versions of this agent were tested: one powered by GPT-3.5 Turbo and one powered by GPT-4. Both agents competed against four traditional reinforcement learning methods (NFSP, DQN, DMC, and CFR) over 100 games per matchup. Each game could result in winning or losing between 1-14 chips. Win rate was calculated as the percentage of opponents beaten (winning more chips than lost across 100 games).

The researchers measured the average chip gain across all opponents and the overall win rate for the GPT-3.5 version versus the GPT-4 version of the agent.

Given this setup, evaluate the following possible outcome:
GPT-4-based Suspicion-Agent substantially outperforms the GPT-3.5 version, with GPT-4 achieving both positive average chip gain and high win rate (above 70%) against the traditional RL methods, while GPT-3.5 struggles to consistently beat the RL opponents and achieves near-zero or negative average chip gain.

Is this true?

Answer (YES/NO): YES